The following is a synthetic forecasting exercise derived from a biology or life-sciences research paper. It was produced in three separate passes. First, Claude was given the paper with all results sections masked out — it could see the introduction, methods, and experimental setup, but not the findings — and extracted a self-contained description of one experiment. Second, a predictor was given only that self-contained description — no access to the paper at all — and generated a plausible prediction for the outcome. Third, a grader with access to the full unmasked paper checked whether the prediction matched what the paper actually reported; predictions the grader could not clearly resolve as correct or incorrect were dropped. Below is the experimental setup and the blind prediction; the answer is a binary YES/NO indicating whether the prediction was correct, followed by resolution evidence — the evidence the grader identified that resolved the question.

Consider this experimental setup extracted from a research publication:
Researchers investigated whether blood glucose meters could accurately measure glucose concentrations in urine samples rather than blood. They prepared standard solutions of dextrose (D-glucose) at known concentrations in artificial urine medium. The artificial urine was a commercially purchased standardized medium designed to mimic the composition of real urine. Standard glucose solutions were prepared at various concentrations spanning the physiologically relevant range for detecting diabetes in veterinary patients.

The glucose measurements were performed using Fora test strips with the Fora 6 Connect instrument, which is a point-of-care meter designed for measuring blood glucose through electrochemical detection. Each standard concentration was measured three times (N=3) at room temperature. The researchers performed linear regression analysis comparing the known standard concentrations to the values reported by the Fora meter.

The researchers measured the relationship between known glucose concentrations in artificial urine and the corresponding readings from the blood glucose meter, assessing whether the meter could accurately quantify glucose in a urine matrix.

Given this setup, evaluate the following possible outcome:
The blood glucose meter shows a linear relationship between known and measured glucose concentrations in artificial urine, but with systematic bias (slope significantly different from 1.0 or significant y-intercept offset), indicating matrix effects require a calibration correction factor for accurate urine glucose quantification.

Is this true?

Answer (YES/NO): NO